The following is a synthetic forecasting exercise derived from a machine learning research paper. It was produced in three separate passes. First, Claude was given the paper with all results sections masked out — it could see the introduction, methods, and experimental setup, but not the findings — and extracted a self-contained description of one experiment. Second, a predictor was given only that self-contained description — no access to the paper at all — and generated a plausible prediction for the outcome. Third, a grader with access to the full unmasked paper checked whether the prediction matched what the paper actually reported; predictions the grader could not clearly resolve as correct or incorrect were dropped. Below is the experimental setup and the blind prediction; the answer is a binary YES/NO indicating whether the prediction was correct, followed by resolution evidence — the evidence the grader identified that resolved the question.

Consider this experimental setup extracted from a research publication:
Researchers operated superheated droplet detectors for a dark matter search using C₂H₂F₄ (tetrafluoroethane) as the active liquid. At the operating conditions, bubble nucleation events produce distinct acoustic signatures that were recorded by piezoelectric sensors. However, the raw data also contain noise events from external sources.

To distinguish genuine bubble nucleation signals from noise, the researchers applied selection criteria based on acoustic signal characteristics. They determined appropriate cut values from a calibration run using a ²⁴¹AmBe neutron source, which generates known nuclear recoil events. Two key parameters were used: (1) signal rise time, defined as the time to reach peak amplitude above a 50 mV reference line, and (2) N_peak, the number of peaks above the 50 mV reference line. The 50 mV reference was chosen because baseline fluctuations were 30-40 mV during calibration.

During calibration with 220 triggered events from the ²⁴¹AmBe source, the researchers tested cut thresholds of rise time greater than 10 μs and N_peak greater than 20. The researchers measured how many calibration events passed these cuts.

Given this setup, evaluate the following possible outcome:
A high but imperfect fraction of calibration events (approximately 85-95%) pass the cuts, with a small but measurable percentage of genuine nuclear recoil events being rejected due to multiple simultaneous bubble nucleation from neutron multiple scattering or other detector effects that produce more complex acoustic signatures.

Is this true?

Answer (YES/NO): NO